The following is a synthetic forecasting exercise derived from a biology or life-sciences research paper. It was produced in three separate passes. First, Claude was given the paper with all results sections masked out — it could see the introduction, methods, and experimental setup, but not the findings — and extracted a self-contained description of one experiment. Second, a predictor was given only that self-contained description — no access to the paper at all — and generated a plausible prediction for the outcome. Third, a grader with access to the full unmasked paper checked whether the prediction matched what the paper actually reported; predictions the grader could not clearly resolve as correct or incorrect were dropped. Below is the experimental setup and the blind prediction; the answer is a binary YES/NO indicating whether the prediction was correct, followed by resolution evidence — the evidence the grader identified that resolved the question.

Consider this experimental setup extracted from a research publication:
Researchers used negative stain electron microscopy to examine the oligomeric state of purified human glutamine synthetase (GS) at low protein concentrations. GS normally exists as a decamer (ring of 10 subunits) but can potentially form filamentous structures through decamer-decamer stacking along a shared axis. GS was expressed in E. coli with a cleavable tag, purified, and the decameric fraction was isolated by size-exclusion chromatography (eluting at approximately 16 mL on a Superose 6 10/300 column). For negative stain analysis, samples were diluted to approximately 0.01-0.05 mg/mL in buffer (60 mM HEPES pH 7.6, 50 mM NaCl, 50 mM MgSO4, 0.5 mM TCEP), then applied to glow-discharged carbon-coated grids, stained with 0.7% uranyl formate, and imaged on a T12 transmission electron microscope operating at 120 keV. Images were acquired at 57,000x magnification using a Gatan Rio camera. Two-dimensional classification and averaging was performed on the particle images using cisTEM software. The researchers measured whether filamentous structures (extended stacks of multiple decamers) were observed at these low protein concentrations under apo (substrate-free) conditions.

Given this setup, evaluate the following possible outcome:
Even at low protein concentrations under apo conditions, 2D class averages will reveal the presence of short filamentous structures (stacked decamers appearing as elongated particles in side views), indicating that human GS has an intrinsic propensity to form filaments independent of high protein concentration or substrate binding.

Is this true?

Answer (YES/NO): NO